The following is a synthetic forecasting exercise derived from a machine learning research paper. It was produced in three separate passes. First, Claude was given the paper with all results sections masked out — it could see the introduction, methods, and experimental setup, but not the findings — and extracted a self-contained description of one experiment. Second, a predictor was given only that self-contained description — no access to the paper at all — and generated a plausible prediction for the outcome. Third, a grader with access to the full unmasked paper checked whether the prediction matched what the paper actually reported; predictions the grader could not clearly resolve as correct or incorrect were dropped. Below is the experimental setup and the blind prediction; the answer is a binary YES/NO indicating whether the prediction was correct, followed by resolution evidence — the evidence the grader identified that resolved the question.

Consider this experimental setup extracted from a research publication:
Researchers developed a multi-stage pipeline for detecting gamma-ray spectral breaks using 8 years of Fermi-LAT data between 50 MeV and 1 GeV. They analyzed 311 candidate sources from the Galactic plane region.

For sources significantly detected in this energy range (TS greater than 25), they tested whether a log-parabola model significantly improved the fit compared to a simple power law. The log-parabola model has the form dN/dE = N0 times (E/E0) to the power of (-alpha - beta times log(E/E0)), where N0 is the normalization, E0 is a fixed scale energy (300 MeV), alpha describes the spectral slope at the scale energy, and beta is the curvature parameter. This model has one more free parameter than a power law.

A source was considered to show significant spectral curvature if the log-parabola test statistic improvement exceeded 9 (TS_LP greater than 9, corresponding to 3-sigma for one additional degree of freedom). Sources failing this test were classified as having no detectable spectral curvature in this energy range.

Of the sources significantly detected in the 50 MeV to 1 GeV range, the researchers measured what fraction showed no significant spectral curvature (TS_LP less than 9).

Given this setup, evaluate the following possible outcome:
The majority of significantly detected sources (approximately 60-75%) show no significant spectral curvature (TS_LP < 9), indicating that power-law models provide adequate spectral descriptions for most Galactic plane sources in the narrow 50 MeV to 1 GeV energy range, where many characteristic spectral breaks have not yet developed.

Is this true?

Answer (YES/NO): YES